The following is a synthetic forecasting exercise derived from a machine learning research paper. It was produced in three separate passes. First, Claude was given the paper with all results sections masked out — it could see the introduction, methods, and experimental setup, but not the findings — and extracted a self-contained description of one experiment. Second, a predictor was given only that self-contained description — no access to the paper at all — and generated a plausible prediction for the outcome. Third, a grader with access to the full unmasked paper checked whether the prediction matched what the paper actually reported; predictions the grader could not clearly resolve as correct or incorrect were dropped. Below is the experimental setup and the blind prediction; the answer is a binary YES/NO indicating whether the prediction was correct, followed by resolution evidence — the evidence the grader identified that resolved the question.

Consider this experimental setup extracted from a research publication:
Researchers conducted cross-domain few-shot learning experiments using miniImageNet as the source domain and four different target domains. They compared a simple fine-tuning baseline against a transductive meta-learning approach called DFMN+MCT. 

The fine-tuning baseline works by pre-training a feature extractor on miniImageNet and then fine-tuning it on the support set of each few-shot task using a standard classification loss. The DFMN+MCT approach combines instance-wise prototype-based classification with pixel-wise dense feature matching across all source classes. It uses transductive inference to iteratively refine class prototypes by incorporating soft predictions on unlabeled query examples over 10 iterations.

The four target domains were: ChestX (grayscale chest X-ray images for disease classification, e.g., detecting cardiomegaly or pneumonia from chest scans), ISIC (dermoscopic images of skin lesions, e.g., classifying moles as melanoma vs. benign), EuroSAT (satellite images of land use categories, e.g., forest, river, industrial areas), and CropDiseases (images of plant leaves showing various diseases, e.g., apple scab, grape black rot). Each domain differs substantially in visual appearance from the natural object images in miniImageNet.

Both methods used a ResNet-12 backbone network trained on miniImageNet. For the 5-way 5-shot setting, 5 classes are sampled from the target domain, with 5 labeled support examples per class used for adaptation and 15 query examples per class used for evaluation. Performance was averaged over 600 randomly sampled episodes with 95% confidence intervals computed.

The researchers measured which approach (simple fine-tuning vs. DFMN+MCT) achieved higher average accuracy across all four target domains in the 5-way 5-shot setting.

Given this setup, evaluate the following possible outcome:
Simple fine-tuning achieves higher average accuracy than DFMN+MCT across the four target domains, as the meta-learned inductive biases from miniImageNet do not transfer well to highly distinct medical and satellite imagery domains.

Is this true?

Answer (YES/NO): YES